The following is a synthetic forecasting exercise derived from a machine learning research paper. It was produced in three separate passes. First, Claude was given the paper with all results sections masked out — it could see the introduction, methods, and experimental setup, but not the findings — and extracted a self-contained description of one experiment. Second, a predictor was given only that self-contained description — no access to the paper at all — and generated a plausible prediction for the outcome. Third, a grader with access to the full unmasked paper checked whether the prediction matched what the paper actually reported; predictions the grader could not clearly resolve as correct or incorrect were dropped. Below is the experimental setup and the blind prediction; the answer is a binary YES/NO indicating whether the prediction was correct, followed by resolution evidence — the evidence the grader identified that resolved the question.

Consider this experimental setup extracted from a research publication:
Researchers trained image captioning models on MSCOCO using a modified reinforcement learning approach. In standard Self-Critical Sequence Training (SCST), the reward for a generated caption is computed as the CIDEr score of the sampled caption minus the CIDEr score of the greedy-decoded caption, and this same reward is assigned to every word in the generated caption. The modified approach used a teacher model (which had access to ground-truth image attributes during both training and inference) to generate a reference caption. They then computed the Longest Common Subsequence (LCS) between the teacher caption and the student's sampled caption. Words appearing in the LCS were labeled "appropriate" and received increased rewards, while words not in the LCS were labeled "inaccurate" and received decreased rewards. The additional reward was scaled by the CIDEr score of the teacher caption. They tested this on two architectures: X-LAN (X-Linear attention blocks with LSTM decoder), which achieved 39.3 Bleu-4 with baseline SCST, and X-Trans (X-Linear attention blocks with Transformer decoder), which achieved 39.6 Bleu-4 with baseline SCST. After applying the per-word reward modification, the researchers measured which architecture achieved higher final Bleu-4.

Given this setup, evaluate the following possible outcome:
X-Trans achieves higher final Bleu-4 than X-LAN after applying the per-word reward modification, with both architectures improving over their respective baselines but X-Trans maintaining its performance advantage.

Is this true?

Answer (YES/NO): NO